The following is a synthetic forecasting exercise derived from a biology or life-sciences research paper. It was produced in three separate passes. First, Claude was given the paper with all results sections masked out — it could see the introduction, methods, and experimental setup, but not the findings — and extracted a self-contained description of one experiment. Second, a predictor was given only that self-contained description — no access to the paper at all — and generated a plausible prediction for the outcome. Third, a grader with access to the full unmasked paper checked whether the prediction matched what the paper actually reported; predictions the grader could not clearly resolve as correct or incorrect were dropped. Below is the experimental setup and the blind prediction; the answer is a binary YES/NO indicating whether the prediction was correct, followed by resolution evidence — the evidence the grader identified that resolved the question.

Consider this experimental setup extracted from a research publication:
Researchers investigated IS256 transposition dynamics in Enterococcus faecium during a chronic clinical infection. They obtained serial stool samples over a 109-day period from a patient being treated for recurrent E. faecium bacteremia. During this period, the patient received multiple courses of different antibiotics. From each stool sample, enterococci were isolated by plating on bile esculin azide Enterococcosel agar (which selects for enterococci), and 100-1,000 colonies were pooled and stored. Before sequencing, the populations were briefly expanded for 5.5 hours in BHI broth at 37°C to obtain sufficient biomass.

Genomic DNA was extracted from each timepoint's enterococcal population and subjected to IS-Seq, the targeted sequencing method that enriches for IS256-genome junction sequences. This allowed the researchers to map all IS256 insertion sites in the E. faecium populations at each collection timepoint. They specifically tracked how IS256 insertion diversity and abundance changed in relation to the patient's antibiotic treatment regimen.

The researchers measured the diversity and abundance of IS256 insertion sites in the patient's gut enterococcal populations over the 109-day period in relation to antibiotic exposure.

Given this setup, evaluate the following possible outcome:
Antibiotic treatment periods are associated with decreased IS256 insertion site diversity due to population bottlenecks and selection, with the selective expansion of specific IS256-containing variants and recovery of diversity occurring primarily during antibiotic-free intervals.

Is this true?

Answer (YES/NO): NO